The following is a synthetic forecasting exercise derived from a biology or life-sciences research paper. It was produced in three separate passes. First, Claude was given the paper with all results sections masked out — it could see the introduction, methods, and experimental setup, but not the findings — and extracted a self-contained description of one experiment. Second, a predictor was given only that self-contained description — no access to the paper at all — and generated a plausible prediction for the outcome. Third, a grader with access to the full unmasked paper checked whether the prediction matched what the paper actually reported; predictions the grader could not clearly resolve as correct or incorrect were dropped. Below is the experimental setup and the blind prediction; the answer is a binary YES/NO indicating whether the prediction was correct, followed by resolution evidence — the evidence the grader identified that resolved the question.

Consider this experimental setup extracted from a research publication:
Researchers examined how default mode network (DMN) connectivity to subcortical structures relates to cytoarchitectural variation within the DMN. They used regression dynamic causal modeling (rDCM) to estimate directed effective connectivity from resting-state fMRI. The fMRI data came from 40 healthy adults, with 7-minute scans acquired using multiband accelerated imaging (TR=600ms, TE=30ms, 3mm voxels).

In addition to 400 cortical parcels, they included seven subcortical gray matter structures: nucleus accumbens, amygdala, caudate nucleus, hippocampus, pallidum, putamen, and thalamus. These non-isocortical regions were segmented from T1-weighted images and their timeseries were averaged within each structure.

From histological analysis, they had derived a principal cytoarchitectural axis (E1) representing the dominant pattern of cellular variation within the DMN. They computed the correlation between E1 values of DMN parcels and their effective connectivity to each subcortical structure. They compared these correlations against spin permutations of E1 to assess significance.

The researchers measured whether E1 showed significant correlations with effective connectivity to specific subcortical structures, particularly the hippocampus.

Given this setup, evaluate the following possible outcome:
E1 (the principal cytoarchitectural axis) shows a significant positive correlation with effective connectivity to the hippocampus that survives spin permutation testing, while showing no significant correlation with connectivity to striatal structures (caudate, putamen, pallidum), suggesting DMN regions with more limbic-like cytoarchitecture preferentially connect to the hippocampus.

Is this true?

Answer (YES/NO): NO